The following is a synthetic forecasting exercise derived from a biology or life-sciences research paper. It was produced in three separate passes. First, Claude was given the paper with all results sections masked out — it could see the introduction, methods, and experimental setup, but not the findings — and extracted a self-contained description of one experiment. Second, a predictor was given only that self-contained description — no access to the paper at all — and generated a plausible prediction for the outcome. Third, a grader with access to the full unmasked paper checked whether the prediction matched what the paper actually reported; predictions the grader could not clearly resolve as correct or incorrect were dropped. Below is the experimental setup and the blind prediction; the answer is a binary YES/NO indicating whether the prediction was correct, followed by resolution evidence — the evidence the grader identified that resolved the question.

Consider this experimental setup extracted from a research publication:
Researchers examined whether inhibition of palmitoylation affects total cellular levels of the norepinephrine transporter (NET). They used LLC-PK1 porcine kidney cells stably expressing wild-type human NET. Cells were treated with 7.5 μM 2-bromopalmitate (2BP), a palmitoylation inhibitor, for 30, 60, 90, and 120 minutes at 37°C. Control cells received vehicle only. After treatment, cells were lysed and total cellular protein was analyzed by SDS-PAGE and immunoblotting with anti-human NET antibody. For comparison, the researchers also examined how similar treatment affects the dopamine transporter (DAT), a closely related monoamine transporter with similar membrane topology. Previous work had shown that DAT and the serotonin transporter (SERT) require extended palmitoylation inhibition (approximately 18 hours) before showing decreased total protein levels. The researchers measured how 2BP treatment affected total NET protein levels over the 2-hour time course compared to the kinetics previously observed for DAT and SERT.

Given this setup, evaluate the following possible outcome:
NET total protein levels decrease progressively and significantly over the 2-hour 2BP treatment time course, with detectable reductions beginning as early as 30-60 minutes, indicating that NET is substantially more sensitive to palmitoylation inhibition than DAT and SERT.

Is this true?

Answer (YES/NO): NO